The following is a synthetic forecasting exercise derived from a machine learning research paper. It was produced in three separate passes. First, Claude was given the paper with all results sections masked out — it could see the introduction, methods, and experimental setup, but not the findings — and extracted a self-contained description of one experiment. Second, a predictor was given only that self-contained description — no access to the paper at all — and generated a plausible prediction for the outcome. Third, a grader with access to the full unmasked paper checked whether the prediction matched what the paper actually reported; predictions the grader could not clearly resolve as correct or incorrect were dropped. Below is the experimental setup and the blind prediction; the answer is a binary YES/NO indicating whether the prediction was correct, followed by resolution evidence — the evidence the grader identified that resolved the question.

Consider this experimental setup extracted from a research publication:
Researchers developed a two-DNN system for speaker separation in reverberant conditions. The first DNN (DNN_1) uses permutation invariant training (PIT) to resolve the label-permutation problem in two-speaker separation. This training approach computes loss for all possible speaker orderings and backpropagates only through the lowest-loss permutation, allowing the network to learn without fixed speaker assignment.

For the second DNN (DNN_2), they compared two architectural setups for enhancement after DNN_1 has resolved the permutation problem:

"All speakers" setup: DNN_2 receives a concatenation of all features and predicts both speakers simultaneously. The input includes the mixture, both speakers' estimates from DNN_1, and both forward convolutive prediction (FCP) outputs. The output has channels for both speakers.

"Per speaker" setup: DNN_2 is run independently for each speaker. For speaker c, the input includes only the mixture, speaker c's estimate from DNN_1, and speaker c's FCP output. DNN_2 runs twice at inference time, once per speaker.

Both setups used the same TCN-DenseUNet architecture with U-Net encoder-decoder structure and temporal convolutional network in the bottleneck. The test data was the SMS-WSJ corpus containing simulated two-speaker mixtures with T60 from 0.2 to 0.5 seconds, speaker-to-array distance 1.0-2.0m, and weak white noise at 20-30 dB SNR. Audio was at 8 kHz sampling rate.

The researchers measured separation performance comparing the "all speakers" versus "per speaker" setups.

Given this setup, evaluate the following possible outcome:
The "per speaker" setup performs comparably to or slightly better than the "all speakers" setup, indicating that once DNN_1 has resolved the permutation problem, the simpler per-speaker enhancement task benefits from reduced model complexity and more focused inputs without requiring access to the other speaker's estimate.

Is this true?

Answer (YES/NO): NO